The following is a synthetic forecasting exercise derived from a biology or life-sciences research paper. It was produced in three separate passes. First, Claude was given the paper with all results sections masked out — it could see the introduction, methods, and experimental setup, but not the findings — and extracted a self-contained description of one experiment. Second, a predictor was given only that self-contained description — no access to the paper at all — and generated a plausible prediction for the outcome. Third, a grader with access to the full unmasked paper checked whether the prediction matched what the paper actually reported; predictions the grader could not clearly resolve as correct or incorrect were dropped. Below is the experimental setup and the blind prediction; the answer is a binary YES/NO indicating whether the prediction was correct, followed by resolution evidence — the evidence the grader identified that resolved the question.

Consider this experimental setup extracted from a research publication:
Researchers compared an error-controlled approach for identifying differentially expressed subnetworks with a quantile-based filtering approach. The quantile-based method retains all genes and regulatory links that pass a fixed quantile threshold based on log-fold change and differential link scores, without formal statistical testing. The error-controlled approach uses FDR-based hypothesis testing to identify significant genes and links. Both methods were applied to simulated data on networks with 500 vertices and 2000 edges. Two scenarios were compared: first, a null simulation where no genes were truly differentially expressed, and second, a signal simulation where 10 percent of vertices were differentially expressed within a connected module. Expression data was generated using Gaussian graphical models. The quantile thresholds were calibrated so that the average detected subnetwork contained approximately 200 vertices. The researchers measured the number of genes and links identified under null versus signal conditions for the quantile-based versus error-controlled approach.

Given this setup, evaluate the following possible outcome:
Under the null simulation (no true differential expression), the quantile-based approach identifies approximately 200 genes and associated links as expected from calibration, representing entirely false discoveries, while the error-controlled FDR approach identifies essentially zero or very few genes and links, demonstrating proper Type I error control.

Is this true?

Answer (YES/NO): YES